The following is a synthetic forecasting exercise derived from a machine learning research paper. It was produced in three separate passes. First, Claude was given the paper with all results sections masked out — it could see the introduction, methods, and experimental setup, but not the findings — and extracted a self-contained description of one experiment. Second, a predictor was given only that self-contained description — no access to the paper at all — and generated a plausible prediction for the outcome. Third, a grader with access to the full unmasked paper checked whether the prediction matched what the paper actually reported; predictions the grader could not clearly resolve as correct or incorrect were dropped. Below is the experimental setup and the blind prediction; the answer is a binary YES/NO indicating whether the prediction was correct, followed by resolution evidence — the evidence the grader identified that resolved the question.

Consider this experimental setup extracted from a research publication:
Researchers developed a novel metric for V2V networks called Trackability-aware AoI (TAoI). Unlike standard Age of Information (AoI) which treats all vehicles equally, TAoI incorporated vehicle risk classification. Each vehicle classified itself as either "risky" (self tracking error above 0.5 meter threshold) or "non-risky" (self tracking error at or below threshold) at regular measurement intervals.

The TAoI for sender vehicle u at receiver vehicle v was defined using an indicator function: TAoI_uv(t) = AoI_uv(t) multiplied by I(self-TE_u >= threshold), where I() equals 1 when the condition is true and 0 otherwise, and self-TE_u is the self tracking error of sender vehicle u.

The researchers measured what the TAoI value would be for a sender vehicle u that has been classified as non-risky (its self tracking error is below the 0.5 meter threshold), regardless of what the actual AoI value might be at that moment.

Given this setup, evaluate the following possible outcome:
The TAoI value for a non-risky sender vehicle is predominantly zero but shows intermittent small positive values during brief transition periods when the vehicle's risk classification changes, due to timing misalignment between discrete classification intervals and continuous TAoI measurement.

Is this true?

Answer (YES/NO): NO